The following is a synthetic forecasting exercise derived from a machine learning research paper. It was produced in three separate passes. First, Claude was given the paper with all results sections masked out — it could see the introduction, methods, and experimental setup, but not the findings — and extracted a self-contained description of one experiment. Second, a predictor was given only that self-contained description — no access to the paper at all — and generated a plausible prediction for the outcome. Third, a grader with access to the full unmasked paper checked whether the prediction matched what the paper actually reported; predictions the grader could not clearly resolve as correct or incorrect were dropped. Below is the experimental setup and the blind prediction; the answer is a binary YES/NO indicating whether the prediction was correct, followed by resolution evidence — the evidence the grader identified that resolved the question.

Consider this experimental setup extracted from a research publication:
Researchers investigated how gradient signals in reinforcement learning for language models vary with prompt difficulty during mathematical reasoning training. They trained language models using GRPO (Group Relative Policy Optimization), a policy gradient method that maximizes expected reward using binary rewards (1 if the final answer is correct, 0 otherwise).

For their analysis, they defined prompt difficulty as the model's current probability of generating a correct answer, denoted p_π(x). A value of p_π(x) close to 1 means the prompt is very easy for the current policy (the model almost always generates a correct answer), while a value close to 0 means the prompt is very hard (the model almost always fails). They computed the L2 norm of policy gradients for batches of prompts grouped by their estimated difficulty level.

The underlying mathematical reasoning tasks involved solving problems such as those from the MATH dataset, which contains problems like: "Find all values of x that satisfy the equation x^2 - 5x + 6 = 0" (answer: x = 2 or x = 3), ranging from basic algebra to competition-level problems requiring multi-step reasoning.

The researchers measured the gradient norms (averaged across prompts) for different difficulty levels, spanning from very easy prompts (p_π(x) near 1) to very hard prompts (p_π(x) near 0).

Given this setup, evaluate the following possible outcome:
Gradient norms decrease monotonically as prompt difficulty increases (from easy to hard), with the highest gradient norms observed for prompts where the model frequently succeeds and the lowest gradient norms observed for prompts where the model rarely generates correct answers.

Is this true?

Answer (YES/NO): NO